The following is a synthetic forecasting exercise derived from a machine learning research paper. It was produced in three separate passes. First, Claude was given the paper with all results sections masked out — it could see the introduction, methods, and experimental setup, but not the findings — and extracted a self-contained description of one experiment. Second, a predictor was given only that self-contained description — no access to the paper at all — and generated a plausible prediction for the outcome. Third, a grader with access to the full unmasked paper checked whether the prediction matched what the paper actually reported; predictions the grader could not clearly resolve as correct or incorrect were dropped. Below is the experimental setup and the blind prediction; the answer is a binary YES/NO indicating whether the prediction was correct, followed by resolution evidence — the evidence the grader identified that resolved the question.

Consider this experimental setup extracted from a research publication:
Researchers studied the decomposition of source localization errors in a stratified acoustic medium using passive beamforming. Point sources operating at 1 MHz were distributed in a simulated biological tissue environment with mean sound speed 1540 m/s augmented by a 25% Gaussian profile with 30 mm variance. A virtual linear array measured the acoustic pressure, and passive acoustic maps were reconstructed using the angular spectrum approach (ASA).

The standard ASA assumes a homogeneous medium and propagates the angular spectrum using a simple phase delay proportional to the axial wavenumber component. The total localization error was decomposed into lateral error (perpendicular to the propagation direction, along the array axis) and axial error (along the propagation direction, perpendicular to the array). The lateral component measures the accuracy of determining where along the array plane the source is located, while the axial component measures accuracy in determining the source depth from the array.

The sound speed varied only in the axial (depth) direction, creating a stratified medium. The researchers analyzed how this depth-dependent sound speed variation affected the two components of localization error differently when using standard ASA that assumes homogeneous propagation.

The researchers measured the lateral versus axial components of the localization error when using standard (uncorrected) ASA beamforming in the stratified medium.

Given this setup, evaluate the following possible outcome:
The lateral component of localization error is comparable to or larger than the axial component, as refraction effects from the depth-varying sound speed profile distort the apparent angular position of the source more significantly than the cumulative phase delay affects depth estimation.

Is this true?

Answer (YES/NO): NO